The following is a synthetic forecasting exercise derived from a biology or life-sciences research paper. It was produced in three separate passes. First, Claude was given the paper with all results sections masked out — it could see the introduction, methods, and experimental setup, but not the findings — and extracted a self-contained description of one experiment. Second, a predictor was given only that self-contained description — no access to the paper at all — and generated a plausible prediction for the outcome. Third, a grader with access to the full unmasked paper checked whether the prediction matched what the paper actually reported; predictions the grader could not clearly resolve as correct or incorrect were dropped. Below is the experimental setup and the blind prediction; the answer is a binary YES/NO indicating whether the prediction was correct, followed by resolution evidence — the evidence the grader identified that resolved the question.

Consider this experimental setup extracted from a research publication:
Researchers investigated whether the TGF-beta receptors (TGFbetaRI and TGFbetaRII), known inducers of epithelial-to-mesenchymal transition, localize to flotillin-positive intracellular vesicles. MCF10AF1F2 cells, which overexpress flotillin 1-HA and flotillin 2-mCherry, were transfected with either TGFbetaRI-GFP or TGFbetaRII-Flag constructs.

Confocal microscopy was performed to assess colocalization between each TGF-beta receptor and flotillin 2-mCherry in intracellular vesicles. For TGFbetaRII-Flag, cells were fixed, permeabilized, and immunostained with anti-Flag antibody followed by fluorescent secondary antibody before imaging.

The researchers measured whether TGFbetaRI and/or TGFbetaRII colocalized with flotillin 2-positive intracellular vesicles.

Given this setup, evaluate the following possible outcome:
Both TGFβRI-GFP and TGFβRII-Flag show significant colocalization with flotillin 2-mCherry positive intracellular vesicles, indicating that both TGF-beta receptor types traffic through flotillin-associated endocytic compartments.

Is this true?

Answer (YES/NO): YES